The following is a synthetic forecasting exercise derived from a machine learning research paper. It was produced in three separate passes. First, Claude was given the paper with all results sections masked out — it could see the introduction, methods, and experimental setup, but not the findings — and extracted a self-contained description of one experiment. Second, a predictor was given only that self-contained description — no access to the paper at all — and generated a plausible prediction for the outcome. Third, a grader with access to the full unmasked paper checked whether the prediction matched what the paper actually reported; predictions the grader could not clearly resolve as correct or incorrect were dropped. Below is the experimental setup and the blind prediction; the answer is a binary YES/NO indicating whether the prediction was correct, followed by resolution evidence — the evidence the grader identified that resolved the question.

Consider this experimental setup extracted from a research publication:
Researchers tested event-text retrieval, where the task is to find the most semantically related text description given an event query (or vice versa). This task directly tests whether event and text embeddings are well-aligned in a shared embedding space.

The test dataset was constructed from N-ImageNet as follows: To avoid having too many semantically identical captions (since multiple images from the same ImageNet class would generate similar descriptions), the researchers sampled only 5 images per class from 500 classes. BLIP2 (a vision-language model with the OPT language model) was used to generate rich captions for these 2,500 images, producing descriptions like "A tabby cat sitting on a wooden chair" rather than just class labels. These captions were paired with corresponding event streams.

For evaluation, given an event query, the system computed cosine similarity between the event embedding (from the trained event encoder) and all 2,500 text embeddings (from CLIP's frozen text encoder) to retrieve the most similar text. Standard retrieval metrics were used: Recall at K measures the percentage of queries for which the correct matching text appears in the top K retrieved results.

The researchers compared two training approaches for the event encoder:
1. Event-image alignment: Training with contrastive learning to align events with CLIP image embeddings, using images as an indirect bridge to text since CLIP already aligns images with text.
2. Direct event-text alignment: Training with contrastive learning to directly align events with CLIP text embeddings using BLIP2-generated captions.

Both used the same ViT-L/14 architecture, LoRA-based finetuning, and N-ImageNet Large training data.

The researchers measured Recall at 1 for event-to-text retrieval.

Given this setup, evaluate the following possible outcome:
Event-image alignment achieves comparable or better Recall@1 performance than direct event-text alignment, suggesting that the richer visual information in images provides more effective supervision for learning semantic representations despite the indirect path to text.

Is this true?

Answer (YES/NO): YES